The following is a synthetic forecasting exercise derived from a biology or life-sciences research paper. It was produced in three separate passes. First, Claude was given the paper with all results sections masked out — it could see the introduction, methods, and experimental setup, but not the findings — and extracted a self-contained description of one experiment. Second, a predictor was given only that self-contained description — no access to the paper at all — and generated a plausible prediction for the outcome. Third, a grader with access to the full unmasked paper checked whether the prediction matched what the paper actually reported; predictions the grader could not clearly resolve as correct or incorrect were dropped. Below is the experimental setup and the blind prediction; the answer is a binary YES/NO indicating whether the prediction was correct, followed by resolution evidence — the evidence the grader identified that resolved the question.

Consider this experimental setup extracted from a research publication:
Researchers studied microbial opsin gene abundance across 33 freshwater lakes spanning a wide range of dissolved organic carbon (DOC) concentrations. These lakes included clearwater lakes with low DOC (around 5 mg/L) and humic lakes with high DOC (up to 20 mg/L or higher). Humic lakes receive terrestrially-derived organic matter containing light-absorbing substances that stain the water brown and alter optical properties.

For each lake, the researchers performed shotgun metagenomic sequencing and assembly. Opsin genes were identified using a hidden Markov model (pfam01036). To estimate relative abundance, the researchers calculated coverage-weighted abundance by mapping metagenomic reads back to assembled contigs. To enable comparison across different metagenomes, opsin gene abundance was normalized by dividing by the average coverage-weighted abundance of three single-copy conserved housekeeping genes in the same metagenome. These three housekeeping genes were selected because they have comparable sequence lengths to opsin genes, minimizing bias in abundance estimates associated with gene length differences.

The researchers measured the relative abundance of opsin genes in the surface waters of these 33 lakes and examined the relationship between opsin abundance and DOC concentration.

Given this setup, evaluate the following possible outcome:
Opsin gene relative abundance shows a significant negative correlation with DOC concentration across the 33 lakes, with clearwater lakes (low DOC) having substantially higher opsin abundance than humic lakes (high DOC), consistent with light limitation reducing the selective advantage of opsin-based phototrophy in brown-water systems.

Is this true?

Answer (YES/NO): YES